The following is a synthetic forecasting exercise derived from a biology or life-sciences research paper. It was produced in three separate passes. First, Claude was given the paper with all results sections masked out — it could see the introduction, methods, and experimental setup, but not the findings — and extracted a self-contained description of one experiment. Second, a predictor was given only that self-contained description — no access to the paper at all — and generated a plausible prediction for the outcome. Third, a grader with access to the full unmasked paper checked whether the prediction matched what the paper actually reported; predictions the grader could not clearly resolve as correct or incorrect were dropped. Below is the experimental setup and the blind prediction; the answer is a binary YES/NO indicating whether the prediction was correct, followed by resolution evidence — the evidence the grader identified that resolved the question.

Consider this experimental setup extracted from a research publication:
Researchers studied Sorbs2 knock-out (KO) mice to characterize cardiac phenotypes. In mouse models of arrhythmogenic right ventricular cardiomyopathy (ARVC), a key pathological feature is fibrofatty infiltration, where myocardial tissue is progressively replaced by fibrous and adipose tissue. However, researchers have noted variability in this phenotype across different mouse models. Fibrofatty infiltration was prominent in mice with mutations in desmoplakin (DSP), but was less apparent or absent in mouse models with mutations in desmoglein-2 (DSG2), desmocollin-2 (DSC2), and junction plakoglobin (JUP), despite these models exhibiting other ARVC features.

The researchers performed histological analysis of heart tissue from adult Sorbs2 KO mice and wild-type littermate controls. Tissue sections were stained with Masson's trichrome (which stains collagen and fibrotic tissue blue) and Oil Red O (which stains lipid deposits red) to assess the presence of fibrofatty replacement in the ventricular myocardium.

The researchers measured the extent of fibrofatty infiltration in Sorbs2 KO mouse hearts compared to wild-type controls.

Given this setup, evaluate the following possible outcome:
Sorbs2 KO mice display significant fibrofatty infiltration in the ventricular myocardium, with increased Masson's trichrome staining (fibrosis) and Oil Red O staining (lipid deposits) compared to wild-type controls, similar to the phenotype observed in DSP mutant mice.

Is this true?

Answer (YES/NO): NO